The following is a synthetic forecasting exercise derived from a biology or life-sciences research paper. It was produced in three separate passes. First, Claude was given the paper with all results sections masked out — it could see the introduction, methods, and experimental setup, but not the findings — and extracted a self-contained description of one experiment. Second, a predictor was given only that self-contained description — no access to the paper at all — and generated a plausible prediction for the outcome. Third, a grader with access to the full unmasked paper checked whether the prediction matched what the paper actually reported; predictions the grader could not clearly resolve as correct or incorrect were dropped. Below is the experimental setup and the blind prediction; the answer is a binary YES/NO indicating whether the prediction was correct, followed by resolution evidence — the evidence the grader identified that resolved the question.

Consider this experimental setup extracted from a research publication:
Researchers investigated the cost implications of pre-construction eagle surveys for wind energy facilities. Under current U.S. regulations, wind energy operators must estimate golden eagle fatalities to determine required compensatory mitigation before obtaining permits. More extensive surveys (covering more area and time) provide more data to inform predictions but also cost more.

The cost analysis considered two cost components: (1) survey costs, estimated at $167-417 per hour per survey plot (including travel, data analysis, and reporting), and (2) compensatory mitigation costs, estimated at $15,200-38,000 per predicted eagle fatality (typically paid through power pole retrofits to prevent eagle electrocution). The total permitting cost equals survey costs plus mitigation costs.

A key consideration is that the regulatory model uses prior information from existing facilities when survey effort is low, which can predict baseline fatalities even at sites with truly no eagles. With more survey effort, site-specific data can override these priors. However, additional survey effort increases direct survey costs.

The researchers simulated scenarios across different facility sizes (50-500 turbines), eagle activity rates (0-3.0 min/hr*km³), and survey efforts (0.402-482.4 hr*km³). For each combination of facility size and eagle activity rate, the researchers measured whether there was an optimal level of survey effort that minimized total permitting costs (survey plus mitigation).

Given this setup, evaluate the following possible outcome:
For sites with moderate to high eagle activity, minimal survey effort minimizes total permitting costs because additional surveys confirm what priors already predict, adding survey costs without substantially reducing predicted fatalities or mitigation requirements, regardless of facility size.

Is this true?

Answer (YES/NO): NO